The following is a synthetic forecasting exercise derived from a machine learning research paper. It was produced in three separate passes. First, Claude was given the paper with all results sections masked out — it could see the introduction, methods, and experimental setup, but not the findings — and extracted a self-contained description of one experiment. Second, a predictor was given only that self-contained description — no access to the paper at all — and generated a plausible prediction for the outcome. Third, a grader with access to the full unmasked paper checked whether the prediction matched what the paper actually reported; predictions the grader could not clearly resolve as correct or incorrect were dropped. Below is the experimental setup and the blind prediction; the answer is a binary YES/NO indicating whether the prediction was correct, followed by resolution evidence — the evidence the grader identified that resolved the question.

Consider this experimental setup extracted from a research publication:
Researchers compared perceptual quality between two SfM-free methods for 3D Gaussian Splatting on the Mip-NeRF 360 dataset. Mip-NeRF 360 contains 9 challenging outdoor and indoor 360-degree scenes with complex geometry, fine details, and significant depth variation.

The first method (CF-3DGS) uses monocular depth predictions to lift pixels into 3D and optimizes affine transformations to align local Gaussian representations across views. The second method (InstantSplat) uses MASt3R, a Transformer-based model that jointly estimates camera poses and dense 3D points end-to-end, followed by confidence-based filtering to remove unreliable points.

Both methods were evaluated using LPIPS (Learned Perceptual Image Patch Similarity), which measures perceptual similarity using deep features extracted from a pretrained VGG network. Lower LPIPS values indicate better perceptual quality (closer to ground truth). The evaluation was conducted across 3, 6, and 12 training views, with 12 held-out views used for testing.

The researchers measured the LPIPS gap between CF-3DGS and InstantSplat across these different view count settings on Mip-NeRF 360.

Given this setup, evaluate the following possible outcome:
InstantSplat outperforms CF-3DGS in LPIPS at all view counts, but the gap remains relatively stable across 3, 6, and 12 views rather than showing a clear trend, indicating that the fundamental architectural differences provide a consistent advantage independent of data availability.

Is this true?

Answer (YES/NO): NO